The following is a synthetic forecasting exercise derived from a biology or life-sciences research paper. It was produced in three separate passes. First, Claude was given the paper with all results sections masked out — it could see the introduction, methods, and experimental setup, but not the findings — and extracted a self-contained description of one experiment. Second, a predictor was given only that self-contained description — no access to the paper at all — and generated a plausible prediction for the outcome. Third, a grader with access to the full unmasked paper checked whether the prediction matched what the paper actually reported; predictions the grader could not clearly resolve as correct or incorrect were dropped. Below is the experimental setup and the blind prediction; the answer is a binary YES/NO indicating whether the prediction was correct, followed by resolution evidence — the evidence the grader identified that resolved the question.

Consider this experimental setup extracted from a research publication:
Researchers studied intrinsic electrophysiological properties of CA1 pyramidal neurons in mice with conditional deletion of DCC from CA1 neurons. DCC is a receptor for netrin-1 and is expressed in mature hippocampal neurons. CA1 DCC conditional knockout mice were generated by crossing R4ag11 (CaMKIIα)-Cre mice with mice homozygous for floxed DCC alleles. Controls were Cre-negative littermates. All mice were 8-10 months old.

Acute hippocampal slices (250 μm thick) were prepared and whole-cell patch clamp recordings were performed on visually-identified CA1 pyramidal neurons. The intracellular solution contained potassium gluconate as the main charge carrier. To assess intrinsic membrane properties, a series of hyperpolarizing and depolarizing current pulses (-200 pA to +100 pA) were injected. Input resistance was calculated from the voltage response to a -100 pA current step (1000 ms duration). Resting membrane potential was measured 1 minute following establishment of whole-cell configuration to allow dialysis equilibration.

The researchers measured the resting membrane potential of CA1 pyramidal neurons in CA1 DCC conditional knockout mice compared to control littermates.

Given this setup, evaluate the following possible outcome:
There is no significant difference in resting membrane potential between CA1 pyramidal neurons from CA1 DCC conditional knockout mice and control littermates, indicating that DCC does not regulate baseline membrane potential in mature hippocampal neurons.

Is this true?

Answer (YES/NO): NO